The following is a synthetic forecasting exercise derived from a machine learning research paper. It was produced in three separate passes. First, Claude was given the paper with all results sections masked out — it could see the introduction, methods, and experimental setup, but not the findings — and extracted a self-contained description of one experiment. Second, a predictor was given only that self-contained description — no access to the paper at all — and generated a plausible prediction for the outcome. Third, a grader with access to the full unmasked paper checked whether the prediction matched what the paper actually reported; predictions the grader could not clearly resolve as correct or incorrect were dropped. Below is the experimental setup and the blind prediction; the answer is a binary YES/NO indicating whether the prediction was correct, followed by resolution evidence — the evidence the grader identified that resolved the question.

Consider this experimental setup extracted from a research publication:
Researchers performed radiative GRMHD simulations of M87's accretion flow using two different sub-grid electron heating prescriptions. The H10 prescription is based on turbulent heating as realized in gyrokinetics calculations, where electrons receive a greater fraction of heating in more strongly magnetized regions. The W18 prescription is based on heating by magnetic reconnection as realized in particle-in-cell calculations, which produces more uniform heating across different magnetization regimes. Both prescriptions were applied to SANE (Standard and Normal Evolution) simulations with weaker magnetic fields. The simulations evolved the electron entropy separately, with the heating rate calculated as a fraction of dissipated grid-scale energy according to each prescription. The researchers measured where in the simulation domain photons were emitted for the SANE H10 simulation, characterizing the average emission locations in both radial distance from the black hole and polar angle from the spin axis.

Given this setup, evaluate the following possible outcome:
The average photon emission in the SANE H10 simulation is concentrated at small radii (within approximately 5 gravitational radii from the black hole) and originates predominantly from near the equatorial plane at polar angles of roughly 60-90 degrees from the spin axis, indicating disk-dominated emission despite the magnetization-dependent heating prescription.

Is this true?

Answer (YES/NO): NO